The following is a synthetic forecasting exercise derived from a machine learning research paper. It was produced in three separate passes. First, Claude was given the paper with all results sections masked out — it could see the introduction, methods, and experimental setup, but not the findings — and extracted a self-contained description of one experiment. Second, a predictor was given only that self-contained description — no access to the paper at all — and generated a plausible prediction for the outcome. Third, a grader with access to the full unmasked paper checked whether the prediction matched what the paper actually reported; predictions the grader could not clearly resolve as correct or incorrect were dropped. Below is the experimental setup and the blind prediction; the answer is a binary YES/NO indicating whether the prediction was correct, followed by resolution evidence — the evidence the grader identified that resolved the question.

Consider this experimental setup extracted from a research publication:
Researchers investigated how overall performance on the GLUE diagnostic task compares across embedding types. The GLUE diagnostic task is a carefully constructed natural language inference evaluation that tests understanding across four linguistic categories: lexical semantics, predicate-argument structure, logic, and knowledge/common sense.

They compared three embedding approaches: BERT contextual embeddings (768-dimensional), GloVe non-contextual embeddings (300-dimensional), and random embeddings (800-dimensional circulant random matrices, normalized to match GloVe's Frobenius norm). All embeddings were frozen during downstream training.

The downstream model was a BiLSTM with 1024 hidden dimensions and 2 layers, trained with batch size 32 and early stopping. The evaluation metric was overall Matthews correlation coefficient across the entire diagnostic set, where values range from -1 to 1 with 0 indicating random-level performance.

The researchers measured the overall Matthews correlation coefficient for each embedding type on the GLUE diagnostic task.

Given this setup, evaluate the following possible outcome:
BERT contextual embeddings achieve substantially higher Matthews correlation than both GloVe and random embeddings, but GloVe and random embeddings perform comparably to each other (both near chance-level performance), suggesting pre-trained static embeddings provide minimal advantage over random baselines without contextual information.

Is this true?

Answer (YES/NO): NO